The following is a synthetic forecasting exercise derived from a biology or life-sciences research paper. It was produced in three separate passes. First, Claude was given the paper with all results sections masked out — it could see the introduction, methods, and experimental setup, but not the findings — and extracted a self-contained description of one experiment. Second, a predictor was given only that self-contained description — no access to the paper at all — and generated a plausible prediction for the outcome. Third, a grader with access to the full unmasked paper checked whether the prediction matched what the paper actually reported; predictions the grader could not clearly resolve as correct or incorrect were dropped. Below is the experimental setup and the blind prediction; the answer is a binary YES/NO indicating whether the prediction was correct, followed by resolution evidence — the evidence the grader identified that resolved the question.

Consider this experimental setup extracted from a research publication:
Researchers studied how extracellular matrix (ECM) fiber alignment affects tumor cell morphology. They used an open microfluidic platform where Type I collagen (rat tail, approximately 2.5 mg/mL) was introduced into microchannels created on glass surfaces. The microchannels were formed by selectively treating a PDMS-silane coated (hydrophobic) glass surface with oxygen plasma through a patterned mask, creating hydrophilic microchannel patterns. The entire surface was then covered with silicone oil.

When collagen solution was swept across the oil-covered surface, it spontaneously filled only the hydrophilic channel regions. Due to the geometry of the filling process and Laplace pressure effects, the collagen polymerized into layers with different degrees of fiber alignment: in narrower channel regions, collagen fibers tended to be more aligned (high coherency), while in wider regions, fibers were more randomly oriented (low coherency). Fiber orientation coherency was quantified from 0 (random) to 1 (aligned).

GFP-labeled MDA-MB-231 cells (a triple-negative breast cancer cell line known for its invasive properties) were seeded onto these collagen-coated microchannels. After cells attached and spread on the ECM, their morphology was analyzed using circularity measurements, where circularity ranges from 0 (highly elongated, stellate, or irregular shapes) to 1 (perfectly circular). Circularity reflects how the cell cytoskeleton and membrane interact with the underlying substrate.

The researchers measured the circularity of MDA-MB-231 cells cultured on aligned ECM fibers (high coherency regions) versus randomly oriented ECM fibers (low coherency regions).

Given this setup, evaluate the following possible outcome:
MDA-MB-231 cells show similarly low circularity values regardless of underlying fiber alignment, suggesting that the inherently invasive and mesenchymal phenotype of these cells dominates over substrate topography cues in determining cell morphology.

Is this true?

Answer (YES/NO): NO